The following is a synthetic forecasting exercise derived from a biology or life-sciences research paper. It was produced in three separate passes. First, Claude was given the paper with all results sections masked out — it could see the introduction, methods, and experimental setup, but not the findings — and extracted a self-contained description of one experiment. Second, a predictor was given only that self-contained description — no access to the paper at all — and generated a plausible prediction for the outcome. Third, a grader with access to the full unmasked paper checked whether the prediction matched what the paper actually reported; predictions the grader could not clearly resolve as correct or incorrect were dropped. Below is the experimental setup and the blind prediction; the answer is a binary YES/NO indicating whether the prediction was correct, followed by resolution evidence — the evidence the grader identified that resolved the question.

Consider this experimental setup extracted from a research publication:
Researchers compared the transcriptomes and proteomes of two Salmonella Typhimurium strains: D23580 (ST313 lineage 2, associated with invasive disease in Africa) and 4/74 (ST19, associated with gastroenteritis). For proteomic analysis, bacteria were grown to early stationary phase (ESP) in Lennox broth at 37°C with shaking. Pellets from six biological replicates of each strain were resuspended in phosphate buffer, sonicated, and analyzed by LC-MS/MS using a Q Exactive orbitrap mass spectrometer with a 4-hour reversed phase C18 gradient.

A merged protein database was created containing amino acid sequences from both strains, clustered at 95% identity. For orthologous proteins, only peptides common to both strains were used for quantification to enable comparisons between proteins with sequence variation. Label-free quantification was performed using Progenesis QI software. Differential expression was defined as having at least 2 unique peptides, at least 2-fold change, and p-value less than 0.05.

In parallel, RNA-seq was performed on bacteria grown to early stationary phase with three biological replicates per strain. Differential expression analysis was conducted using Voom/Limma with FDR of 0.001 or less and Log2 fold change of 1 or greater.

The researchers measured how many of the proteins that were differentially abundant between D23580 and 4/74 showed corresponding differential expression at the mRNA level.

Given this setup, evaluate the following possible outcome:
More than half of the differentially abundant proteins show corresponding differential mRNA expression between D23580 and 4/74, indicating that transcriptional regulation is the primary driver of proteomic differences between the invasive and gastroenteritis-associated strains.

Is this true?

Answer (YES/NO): NO